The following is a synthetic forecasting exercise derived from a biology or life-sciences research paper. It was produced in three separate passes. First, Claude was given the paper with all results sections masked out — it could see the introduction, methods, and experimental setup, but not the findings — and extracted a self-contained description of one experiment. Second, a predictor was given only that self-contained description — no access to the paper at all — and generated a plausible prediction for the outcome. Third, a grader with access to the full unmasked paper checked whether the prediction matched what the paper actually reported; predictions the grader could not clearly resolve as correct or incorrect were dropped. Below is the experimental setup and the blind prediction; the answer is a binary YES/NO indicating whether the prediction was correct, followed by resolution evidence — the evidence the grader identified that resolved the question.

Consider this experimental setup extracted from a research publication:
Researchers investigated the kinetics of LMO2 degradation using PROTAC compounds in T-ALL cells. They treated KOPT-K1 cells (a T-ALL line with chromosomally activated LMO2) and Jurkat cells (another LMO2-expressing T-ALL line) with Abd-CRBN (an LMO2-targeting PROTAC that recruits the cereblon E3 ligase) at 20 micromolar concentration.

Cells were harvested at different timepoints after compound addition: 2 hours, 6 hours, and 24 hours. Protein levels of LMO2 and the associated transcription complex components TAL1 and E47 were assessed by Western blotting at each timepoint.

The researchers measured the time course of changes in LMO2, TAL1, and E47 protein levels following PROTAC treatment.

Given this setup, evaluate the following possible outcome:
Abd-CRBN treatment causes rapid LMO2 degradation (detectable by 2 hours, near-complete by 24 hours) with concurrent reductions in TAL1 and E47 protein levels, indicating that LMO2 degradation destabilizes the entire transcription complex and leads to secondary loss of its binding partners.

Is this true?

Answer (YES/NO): YES